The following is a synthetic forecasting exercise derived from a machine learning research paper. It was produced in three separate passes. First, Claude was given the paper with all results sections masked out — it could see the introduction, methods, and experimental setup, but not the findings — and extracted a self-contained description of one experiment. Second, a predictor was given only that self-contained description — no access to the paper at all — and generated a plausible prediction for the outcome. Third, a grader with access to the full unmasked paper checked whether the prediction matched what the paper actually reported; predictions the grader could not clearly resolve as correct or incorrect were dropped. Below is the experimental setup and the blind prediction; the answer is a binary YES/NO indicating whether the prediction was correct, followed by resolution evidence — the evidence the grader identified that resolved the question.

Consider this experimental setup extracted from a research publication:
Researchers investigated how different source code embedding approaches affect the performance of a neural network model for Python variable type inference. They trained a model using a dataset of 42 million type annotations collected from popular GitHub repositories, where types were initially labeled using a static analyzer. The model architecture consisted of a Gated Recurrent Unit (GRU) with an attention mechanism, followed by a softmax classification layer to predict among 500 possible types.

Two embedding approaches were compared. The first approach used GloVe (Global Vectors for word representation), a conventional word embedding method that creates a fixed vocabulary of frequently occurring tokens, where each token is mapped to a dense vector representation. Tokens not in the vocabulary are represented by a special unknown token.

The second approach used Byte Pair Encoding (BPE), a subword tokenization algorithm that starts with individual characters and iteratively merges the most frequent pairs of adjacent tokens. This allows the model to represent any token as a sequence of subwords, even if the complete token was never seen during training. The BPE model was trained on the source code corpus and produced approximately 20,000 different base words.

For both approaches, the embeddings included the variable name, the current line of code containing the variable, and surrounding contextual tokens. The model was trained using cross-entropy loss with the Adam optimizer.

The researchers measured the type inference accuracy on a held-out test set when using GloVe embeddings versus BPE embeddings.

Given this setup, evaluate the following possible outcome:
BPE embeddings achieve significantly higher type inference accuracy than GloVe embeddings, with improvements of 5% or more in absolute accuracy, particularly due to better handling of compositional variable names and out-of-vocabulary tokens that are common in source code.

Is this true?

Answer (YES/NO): YES